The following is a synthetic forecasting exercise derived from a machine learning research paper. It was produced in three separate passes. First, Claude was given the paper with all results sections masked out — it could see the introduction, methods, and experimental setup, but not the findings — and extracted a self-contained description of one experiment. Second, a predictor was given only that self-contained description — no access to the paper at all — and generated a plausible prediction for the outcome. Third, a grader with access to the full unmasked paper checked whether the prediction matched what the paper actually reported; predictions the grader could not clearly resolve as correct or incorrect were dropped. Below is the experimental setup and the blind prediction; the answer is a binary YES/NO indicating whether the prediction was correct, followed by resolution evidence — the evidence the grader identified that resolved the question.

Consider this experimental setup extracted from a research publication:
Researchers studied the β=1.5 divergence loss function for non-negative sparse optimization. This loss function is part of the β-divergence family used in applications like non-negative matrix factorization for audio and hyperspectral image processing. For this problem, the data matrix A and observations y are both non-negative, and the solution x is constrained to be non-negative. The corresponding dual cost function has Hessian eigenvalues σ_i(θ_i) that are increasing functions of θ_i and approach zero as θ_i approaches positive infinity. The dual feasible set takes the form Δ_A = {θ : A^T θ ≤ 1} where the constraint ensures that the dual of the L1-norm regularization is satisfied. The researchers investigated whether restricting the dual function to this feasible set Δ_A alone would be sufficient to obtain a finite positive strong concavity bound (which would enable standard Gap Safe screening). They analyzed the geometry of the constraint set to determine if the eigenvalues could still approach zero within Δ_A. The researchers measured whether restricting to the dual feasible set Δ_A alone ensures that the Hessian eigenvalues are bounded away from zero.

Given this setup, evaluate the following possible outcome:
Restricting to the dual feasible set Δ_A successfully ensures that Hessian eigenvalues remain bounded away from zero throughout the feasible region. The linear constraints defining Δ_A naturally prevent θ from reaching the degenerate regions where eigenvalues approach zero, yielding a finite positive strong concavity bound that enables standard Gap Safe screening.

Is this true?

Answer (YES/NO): NO